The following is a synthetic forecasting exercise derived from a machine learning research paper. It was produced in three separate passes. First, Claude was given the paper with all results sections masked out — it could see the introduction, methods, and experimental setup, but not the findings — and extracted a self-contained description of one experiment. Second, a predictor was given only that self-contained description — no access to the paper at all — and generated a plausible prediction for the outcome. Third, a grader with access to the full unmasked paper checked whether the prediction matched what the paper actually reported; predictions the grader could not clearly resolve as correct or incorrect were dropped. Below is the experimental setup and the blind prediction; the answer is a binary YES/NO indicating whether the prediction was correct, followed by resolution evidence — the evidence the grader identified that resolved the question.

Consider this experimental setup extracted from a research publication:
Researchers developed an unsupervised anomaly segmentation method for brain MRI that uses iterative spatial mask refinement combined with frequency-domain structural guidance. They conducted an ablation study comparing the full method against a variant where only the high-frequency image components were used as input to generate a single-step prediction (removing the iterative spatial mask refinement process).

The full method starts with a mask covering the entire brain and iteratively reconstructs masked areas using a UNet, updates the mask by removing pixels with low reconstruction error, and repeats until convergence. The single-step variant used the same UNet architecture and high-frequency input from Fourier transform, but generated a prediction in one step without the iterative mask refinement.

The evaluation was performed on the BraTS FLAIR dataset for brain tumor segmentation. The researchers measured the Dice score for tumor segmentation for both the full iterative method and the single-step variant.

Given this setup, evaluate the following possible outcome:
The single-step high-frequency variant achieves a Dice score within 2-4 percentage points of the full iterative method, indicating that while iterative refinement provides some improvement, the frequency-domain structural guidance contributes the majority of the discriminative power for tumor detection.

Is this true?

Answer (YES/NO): NO